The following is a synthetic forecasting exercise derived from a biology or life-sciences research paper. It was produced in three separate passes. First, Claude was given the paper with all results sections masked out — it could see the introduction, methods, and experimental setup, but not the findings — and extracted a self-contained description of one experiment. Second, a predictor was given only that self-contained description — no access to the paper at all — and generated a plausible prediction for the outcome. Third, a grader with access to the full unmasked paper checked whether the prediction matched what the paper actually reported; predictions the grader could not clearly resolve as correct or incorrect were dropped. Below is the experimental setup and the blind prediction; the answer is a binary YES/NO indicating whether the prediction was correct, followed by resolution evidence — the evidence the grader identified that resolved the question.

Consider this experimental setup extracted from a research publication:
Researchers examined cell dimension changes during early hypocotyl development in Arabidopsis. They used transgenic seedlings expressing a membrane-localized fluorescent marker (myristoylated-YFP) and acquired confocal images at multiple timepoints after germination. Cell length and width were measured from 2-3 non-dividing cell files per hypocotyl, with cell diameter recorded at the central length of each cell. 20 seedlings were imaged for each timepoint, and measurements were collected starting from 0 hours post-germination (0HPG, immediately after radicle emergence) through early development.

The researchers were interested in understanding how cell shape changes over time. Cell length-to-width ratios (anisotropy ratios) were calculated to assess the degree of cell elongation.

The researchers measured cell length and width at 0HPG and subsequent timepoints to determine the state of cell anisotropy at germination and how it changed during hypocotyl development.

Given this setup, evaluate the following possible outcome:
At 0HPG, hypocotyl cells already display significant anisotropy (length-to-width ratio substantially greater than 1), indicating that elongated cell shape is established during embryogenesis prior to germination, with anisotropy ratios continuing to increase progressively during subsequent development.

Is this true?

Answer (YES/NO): YES